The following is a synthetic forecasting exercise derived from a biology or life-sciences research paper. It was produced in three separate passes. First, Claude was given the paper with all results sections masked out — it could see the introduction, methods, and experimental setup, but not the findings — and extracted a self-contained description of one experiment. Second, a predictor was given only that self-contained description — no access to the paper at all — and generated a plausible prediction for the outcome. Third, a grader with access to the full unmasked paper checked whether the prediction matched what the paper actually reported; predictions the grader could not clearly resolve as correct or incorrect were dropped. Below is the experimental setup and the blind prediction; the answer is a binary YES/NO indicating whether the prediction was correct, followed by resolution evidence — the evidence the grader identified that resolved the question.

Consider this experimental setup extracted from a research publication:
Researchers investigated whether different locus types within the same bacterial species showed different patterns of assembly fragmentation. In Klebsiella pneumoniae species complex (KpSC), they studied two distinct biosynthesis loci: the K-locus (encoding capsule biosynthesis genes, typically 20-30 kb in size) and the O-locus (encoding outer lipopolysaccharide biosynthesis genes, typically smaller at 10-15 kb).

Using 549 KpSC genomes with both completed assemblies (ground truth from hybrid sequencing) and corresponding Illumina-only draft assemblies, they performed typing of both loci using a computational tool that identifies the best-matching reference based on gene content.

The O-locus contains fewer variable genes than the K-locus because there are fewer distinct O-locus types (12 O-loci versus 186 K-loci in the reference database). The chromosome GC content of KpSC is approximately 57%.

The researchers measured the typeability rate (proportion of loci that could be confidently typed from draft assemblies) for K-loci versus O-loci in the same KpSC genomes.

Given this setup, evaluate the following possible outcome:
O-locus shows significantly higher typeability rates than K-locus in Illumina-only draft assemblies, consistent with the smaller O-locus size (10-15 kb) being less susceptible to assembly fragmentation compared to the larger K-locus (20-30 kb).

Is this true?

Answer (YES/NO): NO